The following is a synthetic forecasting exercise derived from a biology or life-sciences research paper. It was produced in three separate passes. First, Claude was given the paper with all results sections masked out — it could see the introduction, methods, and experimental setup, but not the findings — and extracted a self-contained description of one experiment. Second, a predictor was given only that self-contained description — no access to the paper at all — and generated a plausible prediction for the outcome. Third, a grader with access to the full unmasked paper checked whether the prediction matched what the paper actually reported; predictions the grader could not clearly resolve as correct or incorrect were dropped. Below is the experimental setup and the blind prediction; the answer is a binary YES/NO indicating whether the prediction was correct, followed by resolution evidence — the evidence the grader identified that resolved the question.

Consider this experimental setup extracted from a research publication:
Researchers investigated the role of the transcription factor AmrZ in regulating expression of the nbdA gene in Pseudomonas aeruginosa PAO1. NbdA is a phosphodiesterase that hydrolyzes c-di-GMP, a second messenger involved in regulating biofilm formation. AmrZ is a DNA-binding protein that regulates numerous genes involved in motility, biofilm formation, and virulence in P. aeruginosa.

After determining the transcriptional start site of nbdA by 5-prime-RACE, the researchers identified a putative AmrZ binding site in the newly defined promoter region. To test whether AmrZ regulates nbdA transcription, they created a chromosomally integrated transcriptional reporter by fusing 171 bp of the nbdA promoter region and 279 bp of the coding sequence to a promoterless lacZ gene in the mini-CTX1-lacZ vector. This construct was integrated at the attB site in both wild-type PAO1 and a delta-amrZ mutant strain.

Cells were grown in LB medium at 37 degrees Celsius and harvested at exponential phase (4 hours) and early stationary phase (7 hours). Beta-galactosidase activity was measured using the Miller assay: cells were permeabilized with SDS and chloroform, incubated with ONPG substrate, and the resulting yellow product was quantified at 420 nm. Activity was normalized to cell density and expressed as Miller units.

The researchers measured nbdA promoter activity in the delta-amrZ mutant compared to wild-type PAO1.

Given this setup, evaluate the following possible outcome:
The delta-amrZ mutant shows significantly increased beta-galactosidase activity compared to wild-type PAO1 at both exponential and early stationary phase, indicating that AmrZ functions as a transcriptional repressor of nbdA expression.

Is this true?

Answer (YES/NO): YES